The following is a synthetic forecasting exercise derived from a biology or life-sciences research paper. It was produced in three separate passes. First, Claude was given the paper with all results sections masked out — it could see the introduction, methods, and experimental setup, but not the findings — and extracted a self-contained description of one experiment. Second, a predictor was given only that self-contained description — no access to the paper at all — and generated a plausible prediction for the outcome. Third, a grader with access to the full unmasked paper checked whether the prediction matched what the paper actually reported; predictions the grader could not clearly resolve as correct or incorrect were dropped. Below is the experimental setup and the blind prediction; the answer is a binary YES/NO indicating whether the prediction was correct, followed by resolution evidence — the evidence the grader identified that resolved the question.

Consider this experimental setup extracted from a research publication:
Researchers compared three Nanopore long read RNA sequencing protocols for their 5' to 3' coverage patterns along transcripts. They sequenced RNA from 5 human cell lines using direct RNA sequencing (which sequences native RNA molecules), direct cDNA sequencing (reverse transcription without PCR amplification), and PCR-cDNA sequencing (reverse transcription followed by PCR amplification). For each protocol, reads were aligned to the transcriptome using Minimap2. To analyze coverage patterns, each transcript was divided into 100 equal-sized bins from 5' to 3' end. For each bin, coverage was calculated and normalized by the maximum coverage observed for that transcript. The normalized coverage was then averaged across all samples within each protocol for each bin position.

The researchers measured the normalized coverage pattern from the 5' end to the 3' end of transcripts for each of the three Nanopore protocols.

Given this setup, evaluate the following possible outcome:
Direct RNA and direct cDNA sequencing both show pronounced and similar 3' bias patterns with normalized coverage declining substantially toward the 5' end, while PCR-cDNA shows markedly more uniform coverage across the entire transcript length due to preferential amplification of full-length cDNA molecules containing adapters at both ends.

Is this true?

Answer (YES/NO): NO